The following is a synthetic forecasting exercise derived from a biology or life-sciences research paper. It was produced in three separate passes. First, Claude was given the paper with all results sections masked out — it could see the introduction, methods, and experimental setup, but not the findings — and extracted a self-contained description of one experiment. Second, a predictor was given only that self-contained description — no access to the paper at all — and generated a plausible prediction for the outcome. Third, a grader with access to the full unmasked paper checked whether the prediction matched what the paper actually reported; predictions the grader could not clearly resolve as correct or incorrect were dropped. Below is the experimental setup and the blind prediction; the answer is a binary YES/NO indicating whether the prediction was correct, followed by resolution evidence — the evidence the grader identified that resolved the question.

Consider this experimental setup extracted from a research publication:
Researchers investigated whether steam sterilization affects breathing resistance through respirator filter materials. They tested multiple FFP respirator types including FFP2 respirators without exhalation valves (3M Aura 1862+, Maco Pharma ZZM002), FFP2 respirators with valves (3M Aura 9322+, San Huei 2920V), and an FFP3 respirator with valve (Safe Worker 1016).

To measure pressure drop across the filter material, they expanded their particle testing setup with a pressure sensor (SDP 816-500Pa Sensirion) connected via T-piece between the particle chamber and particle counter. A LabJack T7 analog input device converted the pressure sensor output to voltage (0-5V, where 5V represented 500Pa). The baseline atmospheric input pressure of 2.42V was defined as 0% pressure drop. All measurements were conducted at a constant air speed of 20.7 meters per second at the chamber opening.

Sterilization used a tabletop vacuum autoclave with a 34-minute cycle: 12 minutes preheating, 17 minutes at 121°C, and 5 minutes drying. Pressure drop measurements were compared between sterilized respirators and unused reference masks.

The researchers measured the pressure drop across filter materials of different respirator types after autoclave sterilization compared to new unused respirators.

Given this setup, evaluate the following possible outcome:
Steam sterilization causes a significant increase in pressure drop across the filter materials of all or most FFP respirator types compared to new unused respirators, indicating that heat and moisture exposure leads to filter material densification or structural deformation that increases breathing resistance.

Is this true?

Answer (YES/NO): NO